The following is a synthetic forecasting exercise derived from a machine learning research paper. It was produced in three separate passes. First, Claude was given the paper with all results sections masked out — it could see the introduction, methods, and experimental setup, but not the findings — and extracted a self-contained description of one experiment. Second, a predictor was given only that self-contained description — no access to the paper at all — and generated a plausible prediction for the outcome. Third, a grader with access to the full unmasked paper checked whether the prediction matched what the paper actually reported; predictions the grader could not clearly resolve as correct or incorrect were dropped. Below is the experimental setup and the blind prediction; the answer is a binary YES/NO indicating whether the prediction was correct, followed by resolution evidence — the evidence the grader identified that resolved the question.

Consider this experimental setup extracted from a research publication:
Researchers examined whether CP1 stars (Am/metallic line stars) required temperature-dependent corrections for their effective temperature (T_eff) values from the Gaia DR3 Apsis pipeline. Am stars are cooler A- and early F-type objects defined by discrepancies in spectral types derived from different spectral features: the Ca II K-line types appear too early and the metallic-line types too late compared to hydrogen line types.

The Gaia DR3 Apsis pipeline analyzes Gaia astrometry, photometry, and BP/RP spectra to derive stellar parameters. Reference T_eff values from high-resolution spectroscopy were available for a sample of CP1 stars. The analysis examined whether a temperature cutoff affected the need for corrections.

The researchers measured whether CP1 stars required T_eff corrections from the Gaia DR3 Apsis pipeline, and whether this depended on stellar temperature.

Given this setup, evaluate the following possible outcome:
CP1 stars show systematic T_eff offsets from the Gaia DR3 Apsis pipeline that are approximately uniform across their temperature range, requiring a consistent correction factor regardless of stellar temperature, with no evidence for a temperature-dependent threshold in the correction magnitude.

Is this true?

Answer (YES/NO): NO